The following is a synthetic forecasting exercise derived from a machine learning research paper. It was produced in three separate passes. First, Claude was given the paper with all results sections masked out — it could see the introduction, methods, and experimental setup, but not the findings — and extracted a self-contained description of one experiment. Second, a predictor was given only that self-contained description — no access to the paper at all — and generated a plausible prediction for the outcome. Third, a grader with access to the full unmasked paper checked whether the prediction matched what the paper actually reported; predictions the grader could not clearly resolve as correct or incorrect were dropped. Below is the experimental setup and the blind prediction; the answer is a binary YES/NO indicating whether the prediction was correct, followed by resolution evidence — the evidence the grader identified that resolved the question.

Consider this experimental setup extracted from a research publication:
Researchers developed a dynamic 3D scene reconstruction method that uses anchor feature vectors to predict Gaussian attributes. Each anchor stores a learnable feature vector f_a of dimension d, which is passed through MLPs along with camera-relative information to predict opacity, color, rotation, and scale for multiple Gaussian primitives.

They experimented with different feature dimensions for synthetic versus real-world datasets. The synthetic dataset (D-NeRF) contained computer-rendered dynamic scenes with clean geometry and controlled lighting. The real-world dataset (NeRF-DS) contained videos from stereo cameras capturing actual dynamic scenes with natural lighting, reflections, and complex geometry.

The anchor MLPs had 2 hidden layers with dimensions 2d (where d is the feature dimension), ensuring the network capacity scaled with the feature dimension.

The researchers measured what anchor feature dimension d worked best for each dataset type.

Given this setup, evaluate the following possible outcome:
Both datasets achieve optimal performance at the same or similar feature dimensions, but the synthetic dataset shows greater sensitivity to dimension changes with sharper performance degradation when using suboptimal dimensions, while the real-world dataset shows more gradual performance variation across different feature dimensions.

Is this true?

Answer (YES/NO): NO